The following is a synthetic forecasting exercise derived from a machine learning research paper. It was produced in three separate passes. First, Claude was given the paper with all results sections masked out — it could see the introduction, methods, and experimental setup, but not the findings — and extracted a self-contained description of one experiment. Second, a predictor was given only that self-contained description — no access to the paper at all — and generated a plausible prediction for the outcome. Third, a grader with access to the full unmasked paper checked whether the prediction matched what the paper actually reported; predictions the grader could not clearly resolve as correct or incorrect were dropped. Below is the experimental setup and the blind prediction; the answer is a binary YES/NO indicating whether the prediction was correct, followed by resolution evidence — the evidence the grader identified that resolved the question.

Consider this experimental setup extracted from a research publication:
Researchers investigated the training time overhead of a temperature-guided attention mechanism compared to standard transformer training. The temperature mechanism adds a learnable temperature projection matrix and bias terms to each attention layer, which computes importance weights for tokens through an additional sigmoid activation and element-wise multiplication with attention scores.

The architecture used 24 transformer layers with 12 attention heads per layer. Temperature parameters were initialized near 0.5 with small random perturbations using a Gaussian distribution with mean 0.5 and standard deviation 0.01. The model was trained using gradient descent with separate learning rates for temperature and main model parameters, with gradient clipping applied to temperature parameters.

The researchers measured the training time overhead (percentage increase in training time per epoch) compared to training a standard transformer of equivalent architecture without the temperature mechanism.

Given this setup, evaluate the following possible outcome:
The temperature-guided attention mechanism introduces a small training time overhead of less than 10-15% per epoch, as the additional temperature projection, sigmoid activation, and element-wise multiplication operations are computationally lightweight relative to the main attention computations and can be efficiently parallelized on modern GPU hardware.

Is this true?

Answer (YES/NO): NO